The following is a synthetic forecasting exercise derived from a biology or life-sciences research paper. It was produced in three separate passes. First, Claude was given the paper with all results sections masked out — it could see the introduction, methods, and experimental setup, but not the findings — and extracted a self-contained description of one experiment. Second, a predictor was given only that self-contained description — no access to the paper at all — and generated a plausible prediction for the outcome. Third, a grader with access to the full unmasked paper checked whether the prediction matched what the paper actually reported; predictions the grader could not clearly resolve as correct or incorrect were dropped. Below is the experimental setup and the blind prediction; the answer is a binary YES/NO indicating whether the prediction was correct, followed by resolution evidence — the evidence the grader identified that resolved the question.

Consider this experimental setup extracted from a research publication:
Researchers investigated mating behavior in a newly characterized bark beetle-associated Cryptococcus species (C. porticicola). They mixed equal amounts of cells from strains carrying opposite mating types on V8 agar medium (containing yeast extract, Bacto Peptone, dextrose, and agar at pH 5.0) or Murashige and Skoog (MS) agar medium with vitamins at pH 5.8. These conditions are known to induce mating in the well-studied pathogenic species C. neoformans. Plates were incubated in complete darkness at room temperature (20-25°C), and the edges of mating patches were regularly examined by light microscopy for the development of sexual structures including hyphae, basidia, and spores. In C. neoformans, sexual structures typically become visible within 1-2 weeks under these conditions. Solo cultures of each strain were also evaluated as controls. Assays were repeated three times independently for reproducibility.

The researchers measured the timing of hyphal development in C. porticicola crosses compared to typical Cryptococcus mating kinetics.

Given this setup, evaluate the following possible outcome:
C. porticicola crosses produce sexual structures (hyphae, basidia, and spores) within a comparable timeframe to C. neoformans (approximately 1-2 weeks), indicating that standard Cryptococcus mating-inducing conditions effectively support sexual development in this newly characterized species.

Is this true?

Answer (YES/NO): NO